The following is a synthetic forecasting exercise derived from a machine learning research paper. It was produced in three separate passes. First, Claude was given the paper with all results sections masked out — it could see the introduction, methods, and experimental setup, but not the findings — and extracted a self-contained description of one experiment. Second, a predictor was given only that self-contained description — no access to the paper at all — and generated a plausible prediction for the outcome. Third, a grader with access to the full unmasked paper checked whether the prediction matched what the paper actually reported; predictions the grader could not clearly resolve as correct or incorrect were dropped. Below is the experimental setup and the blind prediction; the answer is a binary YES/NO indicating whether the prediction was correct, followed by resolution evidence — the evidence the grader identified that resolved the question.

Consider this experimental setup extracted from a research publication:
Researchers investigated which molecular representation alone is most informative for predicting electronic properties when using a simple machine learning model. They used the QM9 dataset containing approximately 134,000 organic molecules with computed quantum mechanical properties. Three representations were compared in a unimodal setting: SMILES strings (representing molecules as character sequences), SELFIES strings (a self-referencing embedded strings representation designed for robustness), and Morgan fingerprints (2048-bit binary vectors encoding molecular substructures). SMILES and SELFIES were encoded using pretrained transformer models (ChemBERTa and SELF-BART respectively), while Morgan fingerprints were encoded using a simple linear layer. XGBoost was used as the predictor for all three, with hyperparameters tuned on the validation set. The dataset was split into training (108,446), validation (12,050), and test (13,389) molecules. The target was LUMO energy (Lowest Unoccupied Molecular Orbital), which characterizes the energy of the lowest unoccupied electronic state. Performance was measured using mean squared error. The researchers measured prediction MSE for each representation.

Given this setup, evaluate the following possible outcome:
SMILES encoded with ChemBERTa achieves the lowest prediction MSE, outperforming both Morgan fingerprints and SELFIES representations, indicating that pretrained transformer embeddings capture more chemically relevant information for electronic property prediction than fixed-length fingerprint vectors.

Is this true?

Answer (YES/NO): NO